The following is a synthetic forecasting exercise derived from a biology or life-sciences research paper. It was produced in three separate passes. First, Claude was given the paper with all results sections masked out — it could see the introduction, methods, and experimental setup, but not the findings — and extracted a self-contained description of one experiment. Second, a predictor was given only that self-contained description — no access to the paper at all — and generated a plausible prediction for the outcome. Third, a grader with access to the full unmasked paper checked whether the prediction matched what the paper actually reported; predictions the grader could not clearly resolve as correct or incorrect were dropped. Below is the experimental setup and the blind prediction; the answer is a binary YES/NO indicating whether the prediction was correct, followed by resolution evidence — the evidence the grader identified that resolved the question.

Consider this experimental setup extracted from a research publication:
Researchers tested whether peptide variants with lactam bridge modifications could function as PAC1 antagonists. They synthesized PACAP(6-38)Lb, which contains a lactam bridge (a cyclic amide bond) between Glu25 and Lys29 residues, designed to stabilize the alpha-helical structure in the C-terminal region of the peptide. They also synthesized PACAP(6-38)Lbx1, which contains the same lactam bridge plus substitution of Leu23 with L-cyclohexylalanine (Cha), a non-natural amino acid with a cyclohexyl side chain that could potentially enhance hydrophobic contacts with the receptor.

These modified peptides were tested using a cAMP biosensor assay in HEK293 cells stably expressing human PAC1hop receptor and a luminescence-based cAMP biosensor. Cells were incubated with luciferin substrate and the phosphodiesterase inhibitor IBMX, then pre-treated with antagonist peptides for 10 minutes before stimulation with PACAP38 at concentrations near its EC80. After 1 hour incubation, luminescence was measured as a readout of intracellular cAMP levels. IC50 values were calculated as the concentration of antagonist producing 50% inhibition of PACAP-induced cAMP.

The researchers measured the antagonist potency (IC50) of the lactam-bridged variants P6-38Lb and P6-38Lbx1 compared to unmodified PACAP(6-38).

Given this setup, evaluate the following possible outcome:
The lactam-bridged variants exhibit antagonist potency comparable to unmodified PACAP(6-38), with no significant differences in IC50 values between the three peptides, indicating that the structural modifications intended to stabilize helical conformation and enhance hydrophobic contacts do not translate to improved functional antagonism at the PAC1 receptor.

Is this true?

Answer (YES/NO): NO